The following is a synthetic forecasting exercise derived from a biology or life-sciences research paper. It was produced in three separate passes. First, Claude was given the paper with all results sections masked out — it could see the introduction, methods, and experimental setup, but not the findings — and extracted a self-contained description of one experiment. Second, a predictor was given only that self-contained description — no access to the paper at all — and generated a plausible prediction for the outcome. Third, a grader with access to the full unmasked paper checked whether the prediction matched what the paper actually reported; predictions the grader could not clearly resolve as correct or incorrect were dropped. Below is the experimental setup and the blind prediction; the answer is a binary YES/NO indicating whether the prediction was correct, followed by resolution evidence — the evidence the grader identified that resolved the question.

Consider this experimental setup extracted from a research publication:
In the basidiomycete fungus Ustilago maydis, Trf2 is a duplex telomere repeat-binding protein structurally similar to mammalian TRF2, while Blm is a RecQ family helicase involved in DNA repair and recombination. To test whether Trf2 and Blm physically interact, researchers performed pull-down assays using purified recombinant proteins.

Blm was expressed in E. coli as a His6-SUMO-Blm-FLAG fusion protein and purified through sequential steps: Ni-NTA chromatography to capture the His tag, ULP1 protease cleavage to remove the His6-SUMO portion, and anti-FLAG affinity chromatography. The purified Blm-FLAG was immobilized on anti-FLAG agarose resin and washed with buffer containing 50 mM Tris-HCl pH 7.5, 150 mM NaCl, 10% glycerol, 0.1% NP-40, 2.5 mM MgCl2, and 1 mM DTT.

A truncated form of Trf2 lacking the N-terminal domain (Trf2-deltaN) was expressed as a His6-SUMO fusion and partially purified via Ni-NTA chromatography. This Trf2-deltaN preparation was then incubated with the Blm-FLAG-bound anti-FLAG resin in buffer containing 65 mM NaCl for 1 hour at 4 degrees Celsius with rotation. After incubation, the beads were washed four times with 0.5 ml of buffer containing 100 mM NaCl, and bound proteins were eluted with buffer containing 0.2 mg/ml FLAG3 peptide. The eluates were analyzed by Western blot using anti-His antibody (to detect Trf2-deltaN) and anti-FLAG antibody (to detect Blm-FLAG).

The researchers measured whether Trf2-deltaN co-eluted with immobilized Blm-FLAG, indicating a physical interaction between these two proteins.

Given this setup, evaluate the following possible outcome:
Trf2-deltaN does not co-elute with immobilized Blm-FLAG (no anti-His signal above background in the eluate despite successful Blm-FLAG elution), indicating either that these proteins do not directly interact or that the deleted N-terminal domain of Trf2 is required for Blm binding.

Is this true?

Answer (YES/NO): NO